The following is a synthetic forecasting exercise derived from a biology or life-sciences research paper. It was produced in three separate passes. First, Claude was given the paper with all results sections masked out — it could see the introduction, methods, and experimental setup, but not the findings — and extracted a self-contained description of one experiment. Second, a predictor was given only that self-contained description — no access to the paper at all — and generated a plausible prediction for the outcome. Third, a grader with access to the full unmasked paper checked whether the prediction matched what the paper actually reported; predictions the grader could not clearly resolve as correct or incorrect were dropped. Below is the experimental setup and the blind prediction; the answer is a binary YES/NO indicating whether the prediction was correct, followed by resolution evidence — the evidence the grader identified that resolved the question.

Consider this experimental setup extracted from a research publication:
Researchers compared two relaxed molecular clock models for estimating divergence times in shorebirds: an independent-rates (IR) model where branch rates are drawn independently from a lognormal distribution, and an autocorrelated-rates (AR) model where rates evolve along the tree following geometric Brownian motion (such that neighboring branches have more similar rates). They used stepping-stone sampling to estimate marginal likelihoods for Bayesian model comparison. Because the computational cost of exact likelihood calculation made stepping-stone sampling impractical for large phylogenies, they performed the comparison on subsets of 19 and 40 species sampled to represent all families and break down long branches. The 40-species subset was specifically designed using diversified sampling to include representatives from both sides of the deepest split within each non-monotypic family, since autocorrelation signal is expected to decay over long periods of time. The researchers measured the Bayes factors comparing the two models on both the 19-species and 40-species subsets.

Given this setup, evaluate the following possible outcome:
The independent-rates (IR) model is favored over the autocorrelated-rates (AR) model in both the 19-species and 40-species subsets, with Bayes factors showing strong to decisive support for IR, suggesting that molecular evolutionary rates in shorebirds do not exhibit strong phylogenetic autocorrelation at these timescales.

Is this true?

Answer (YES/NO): NO